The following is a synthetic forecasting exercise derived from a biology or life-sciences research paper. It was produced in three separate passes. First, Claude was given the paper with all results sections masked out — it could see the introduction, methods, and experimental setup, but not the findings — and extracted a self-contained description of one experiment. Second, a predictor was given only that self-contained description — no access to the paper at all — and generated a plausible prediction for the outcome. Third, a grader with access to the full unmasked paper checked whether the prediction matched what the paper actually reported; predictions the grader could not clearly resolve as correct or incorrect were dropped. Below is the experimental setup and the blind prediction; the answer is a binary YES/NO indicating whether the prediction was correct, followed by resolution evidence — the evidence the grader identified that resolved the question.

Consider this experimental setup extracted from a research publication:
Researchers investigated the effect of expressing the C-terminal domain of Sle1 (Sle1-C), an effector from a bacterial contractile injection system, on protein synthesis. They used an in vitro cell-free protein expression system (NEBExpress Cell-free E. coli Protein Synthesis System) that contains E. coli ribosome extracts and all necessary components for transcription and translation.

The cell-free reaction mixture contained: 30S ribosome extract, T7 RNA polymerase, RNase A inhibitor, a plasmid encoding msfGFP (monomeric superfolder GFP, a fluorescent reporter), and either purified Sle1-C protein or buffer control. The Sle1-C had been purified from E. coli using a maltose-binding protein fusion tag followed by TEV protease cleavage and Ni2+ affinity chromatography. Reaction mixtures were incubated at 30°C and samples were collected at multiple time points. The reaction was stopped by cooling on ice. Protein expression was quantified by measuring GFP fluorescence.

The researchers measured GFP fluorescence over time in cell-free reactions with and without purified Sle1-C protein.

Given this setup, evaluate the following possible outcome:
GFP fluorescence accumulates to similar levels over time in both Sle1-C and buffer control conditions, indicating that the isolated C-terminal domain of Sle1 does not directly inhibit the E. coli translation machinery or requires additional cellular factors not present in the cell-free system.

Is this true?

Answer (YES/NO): YES